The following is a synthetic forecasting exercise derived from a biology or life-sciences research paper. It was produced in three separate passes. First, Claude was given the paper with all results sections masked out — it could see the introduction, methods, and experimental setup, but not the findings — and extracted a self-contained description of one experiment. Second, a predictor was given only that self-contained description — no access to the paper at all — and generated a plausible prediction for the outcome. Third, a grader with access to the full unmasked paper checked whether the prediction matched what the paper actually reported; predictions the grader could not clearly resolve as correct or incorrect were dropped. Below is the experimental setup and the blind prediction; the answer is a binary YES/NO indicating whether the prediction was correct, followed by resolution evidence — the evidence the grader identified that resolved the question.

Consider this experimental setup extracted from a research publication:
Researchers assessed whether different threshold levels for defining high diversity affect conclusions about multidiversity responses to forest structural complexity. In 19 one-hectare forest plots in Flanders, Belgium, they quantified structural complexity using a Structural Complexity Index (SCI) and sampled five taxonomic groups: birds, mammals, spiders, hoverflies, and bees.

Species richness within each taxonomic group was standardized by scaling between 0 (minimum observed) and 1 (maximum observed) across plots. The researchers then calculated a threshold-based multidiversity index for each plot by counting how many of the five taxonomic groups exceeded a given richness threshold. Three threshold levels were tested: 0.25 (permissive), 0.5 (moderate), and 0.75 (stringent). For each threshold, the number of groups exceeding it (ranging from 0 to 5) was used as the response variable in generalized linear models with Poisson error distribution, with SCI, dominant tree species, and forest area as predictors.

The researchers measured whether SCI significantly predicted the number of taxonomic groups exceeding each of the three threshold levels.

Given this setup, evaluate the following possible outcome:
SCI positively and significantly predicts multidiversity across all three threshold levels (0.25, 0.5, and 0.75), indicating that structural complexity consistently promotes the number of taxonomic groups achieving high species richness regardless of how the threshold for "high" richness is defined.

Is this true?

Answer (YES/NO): NO